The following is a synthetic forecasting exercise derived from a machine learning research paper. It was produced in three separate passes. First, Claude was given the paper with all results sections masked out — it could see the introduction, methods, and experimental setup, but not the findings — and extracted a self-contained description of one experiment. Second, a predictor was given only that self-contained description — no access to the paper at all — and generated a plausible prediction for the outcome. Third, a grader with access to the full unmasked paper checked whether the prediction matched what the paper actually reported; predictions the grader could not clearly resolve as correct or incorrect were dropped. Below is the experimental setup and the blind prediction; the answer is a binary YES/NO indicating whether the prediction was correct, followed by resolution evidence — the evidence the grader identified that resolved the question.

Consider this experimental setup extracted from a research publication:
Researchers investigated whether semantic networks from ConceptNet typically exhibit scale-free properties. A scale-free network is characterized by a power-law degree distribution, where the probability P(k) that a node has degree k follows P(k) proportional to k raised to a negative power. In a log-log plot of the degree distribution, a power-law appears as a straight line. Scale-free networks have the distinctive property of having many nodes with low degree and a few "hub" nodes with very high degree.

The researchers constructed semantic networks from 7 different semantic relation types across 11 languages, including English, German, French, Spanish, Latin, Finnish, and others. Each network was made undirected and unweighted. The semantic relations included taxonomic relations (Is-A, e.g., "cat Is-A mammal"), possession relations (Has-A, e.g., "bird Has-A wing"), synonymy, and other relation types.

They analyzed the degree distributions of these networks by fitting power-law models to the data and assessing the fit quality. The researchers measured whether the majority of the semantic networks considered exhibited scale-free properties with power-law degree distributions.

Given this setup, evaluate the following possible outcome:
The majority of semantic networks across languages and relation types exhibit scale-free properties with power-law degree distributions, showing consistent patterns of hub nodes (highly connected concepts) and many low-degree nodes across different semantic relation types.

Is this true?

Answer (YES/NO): YES